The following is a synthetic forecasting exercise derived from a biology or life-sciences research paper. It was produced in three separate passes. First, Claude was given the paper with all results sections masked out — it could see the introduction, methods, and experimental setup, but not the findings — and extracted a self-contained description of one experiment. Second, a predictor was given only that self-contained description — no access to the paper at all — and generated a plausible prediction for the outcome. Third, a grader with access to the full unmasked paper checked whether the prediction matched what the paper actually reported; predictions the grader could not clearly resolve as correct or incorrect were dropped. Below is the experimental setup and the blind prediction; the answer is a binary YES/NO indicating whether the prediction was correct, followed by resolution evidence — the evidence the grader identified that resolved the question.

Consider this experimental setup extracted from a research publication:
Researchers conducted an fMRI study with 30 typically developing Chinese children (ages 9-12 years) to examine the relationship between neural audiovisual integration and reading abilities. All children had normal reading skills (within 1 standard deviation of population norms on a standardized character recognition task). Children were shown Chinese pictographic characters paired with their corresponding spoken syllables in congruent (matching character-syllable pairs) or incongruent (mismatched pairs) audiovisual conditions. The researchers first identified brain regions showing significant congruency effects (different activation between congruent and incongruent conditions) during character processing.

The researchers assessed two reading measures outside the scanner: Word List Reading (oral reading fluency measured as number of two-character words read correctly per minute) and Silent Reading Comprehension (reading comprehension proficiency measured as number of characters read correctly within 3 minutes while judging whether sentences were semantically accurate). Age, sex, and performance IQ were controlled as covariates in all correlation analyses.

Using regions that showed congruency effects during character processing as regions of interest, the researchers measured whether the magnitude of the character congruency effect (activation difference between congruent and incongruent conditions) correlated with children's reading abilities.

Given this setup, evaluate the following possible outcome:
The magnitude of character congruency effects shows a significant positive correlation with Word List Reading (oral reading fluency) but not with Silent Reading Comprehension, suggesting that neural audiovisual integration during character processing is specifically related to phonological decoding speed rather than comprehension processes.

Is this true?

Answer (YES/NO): NO